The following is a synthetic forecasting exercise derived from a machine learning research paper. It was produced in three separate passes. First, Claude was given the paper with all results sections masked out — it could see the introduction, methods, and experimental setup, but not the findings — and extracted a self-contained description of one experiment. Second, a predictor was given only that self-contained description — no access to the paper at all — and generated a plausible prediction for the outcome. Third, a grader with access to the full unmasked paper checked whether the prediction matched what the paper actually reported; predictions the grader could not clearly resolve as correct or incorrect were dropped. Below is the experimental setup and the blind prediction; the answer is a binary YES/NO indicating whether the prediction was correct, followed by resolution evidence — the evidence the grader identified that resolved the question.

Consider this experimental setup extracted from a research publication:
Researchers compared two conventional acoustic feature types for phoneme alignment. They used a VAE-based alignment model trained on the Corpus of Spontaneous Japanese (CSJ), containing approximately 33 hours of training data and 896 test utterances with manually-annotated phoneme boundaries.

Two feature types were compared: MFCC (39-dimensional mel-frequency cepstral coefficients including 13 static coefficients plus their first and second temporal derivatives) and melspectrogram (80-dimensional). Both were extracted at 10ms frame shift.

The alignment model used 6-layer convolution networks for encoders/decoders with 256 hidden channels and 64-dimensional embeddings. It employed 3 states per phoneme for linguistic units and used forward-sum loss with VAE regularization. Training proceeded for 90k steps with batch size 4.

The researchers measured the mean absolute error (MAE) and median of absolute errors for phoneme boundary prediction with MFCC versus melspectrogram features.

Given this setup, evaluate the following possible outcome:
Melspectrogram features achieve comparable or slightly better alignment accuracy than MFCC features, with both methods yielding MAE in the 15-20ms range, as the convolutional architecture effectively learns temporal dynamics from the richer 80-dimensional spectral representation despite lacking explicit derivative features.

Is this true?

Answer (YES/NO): NO